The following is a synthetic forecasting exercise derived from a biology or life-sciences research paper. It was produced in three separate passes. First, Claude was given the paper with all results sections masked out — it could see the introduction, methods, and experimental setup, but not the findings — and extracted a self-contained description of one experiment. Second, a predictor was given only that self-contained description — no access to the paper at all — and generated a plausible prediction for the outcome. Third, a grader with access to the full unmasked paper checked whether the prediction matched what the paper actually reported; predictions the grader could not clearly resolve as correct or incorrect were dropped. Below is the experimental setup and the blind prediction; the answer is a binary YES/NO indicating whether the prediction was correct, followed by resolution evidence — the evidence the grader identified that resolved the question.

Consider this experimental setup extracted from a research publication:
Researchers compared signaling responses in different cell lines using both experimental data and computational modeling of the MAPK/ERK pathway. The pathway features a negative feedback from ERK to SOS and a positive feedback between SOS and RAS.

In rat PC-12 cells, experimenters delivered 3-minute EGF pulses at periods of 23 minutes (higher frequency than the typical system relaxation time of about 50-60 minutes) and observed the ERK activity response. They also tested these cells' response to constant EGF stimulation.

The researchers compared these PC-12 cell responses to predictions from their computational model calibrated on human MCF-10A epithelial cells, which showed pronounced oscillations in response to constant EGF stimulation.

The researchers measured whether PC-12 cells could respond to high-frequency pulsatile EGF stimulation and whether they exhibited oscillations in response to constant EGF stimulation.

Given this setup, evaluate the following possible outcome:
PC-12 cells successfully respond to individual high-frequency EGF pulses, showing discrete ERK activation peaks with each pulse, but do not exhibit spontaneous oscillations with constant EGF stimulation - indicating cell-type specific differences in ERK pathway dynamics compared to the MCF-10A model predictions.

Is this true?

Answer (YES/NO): YES